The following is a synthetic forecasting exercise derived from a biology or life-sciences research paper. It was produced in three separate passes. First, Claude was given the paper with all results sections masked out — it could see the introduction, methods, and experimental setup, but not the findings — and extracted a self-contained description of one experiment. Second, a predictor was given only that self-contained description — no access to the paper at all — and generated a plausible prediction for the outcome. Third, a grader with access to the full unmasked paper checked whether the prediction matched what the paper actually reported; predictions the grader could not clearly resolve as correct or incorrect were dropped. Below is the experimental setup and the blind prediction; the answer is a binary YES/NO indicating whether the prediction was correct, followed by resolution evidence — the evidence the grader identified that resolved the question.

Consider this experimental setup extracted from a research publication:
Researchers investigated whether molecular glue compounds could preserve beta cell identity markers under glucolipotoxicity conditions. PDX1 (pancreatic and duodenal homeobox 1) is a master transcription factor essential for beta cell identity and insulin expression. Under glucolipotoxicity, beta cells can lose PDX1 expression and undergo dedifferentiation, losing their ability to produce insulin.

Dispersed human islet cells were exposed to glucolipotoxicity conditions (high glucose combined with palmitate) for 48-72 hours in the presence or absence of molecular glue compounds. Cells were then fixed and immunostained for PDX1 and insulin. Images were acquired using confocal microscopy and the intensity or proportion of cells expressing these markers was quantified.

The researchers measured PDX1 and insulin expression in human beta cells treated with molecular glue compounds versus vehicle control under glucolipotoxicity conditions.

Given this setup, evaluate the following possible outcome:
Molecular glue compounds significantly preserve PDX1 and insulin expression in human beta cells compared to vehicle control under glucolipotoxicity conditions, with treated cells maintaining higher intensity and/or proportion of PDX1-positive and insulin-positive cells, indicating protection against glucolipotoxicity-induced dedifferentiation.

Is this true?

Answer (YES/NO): YES